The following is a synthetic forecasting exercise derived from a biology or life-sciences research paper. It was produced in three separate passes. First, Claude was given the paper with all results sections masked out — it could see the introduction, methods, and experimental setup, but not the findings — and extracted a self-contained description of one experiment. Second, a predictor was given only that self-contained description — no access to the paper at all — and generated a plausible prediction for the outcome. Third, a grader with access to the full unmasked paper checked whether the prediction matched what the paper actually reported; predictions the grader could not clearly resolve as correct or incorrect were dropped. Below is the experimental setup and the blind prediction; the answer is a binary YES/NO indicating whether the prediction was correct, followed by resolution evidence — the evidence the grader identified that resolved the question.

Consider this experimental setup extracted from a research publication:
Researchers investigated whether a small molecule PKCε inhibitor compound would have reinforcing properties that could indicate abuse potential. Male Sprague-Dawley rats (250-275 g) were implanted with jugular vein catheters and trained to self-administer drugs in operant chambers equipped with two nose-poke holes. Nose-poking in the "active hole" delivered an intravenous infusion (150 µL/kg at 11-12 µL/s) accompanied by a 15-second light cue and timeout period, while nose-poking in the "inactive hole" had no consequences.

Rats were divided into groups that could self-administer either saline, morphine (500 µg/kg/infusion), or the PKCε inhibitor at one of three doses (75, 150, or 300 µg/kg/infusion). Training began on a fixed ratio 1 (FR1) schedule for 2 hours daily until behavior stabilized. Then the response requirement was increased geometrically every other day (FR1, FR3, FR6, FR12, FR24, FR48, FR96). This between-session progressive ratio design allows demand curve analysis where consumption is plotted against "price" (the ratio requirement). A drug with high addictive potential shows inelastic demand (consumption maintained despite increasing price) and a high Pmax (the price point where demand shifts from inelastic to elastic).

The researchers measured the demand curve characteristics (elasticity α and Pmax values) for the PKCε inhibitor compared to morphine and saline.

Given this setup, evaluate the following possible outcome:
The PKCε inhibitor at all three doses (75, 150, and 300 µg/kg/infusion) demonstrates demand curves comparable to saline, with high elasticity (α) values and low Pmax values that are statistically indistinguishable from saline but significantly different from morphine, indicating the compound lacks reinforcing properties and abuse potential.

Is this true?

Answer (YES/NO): YES